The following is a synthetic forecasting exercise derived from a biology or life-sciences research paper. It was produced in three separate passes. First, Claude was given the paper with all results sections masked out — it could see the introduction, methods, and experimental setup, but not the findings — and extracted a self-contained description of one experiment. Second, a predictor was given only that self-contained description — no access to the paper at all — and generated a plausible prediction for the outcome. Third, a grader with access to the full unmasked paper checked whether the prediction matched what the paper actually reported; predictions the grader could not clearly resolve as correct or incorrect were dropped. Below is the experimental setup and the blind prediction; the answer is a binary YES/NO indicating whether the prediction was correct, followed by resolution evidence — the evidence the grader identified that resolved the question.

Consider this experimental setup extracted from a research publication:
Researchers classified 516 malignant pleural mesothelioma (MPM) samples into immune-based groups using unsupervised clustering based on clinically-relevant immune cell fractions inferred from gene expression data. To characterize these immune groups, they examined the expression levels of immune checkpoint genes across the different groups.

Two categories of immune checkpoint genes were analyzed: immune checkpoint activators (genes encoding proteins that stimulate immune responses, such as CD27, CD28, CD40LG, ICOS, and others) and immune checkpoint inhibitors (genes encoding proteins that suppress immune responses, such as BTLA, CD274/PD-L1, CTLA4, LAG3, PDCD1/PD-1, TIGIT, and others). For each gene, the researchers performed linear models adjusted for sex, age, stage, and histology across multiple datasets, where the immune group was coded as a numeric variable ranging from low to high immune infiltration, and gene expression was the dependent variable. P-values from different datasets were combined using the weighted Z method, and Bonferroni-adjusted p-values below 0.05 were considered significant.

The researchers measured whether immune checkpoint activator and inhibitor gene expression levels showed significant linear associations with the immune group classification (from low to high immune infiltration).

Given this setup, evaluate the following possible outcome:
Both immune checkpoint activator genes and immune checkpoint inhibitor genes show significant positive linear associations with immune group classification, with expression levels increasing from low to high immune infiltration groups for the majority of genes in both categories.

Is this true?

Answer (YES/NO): YES